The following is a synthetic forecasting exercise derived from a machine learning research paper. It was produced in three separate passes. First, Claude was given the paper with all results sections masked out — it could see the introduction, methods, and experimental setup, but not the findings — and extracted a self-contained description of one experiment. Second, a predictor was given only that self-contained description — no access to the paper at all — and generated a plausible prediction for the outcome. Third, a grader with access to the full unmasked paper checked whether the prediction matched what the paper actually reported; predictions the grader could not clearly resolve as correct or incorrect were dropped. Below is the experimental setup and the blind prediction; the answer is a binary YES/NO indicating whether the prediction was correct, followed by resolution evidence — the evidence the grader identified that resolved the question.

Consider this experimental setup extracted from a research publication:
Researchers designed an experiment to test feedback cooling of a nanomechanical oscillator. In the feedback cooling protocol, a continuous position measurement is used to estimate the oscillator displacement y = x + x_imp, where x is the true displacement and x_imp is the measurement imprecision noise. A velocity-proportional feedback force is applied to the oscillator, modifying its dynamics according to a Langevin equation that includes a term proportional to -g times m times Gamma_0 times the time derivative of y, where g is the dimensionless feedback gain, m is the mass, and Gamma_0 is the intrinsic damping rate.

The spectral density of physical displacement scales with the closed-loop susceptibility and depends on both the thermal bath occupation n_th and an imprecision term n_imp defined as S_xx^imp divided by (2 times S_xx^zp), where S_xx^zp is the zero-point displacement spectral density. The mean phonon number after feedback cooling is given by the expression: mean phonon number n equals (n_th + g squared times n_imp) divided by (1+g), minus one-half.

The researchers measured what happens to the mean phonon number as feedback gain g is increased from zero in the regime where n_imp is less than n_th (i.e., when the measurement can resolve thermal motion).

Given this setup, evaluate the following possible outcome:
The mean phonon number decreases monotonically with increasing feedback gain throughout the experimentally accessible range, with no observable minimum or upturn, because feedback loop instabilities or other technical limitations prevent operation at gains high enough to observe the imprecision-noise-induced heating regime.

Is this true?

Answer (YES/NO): NO